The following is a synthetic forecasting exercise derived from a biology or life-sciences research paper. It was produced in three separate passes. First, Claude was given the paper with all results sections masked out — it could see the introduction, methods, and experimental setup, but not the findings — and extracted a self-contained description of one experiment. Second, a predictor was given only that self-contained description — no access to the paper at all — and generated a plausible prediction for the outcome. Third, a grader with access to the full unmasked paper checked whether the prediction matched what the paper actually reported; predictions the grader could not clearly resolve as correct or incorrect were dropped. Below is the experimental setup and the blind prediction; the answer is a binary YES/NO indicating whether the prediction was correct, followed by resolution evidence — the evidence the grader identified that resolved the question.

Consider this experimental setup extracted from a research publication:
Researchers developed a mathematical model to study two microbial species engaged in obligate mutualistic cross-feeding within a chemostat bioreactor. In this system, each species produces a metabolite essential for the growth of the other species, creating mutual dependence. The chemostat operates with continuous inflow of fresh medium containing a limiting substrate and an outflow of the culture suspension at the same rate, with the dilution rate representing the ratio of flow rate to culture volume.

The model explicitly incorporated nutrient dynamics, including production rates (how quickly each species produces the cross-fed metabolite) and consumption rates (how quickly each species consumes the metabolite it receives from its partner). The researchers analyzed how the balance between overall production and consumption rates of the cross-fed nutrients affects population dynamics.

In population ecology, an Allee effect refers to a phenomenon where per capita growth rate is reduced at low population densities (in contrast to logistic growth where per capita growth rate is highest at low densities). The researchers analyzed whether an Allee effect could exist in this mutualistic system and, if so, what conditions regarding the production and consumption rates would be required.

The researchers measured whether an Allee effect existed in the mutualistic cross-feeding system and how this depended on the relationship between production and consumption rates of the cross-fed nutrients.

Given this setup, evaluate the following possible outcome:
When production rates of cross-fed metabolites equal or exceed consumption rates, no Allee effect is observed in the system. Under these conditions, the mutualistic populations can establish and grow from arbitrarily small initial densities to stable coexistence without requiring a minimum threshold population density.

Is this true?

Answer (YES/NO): NO